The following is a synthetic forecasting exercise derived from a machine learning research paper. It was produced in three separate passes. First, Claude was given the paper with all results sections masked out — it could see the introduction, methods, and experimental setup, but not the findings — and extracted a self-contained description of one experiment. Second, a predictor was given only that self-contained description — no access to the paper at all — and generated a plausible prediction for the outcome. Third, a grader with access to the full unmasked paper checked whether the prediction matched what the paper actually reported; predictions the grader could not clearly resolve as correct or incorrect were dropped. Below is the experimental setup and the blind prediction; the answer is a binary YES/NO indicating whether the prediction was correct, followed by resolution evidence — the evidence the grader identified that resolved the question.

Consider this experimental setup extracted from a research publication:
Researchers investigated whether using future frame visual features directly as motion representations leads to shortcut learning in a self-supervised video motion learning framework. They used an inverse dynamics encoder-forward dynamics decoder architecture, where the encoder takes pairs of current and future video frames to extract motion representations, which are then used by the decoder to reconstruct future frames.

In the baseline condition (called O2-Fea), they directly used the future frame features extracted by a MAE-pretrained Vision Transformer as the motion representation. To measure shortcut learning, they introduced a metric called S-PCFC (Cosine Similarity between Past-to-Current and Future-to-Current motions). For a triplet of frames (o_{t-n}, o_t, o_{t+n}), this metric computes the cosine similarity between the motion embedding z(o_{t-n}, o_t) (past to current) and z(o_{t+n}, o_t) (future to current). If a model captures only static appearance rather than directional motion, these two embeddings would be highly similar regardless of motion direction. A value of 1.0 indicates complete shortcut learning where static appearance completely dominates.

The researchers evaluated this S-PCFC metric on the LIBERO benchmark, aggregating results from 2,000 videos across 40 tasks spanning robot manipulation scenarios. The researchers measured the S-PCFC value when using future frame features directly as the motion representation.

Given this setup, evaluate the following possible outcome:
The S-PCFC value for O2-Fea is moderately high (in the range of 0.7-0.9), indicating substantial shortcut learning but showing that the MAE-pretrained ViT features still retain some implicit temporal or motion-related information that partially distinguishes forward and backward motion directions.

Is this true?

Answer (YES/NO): NO